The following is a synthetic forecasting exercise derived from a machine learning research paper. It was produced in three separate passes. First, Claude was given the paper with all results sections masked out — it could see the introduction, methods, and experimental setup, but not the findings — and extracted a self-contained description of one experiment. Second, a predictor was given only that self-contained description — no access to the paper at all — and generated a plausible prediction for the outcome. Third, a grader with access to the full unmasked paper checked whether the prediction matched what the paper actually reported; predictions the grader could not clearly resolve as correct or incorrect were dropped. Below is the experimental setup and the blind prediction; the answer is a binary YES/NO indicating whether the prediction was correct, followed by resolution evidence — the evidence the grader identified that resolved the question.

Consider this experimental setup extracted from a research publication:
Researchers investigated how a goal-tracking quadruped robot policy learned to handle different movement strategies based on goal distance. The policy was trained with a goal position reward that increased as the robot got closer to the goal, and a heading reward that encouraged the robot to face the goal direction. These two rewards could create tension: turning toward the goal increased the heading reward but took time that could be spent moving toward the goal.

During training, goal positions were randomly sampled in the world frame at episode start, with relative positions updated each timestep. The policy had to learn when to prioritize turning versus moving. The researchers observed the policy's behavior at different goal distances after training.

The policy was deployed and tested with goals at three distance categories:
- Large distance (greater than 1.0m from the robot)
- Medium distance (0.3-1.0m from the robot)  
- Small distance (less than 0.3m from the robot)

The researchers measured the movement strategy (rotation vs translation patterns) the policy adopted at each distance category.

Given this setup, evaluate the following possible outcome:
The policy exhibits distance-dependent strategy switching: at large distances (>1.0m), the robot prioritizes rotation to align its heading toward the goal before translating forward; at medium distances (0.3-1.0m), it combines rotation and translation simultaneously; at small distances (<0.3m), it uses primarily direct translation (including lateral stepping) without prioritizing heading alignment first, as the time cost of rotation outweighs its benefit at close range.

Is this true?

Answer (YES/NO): YES